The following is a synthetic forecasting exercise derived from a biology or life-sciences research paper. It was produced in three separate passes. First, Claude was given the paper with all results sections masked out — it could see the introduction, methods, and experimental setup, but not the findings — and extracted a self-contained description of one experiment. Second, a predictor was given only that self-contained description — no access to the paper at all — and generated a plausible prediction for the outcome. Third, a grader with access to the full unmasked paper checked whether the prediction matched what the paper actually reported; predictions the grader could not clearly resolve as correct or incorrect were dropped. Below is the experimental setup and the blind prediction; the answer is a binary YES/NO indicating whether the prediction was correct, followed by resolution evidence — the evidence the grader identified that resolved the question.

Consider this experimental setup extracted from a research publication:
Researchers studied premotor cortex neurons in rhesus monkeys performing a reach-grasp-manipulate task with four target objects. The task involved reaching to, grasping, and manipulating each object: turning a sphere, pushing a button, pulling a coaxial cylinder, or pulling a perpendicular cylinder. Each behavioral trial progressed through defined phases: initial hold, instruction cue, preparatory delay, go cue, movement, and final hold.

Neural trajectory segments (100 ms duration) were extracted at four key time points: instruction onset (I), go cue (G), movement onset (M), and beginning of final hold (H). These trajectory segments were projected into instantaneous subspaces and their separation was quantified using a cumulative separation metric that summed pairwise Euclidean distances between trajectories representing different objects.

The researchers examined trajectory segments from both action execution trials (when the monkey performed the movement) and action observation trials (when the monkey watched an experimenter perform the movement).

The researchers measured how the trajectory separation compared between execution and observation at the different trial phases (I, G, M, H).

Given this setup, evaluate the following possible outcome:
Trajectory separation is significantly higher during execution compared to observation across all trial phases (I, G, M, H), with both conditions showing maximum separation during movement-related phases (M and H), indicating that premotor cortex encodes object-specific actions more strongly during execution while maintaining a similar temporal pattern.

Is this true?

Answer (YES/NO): NO